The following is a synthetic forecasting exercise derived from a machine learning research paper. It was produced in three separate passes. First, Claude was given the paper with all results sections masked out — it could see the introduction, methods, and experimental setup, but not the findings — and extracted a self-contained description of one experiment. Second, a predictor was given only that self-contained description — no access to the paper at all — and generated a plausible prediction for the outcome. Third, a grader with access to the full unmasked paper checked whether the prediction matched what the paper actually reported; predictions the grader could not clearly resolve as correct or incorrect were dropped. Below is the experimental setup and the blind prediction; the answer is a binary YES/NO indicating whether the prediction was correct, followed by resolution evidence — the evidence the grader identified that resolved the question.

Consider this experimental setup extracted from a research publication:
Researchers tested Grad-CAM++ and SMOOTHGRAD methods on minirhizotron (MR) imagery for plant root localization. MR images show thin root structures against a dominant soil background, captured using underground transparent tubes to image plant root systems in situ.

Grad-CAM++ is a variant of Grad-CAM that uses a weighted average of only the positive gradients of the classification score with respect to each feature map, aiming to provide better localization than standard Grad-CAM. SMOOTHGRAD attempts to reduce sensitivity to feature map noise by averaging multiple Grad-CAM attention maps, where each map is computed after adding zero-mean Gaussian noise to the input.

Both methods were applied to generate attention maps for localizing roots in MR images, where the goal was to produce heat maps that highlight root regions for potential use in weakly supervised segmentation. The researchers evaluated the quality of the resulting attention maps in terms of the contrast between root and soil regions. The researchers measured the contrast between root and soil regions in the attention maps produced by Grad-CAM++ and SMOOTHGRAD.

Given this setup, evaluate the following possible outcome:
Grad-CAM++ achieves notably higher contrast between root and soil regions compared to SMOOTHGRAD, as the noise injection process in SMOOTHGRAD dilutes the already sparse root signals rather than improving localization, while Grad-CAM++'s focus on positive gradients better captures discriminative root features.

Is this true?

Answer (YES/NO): NO